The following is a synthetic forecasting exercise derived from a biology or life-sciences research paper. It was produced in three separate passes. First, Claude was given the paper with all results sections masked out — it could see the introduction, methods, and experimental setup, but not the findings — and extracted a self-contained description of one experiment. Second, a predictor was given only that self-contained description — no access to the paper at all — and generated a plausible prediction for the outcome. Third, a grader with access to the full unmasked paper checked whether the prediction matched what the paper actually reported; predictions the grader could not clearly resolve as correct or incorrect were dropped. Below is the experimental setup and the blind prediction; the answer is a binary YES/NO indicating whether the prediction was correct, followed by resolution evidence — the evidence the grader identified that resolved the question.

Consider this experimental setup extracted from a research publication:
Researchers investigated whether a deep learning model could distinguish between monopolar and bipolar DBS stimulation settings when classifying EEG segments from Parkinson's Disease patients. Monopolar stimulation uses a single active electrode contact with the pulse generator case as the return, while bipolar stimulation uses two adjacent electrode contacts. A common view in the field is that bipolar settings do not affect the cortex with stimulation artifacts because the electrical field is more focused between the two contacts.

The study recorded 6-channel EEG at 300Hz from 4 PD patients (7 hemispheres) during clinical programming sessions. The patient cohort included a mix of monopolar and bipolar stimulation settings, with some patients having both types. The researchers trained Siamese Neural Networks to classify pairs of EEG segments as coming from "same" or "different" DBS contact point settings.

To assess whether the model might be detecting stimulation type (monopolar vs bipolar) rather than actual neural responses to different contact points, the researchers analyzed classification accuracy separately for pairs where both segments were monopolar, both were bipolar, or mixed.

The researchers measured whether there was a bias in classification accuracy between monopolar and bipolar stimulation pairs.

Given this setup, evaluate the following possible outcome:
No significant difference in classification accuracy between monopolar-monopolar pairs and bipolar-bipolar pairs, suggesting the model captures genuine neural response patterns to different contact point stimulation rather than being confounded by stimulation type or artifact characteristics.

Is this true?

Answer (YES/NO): YES